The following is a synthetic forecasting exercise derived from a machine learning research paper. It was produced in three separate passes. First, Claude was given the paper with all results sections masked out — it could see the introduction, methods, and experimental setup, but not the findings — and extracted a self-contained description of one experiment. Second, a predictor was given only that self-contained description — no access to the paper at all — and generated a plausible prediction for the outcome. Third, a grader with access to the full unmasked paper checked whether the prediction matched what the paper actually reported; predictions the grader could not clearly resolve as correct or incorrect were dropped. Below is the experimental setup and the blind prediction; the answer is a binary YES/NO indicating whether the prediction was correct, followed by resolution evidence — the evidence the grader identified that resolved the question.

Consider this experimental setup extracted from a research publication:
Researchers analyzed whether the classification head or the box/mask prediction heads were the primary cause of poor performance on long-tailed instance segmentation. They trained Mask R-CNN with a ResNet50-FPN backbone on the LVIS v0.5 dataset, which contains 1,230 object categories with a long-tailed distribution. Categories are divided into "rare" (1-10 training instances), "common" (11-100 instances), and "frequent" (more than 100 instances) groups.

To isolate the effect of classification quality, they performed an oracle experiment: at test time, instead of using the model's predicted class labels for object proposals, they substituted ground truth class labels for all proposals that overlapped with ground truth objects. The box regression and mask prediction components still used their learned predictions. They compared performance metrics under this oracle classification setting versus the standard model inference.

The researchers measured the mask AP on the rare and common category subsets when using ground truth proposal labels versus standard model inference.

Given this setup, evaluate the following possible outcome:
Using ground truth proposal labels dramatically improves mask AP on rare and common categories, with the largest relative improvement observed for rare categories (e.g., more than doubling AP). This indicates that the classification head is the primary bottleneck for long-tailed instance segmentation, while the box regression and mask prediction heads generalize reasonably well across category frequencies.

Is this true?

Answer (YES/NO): YES